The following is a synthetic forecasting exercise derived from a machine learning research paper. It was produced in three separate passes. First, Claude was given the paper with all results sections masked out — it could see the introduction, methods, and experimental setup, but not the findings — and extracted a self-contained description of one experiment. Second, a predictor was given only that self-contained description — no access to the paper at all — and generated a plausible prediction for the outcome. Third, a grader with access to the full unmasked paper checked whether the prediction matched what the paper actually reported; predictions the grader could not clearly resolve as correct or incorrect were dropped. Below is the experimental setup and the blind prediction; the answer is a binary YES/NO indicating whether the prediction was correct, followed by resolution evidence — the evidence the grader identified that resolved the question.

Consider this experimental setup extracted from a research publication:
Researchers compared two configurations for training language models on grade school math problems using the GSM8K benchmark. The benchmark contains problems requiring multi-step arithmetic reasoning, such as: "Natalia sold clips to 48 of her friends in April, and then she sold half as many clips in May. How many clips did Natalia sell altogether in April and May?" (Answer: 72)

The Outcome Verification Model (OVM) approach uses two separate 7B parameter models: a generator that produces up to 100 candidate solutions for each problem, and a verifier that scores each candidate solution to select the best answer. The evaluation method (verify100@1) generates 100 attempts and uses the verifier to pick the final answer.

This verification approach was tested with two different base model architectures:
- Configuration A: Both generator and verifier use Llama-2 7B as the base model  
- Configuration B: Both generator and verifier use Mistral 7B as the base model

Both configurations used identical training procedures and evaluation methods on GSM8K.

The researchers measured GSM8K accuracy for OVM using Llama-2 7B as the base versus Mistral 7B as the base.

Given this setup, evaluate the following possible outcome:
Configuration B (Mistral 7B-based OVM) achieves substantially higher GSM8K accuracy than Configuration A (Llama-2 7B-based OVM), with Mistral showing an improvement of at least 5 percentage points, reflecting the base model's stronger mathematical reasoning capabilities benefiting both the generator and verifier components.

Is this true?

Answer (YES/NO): YES